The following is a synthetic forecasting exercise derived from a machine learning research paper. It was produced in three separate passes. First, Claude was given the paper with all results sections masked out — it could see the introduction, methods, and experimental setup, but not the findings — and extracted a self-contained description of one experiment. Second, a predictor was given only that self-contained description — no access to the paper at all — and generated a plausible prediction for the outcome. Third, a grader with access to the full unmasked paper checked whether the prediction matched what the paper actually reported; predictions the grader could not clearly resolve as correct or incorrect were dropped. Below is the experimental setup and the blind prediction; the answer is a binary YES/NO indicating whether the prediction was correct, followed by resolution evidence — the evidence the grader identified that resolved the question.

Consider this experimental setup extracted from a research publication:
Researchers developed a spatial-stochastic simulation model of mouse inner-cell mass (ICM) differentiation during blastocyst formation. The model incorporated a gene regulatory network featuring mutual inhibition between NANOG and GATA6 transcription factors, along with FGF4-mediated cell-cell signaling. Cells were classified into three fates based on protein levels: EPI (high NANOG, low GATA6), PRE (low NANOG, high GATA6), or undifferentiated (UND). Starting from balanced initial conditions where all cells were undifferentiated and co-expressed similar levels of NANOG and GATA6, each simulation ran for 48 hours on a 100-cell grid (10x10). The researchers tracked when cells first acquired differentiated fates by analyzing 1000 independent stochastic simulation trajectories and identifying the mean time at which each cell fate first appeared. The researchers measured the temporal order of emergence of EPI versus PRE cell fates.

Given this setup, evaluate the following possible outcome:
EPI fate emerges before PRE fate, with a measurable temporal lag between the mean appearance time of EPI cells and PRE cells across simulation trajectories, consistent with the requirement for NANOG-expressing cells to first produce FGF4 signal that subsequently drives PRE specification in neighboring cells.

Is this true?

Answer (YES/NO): YES